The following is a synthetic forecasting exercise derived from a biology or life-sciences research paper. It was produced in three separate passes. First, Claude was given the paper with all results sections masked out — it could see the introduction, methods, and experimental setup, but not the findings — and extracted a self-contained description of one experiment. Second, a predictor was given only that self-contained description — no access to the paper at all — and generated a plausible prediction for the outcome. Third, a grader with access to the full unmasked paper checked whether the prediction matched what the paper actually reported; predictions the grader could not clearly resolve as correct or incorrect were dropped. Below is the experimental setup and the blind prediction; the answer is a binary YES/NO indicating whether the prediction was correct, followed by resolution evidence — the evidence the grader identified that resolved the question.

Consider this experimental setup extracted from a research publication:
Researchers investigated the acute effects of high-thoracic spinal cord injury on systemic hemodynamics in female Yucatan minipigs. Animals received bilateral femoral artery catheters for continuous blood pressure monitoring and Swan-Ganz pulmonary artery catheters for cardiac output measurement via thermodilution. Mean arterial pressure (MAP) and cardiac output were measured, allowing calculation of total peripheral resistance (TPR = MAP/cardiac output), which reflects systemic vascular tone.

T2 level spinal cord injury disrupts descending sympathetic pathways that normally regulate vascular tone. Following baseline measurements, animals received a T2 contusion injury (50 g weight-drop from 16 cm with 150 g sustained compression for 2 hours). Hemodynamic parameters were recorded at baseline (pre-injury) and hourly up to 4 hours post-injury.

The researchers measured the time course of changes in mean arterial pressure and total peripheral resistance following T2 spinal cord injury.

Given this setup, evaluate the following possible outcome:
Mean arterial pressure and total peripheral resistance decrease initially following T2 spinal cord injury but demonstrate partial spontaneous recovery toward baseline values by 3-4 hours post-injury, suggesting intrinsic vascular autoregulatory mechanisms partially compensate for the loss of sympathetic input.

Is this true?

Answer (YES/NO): NO